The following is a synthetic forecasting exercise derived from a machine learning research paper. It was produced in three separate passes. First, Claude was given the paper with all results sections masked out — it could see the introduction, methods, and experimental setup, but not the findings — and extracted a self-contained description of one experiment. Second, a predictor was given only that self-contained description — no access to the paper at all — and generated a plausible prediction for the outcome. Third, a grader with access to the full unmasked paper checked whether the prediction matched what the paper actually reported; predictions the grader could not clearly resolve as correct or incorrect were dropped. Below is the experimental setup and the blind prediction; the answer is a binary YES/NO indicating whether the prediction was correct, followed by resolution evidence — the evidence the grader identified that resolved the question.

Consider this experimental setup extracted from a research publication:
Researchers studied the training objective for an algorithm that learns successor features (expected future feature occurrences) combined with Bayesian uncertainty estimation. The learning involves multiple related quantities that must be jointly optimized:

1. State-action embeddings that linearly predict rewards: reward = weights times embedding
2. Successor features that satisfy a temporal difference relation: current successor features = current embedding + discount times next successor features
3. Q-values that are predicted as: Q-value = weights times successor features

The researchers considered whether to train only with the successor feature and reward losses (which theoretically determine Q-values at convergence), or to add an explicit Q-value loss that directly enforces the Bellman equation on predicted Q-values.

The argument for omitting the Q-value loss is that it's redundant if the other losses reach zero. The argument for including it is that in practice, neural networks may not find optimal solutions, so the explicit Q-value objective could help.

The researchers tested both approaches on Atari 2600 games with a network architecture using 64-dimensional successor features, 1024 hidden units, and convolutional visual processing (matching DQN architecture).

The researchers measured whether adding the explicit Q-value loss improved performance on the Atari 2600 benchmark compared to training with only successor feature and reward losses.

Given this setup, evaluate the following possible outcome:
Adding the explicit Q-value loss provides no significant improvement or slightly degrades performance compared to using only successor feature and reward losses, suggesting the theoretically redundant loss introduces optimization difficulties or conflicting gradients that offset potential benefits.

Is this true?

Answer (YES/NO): NO